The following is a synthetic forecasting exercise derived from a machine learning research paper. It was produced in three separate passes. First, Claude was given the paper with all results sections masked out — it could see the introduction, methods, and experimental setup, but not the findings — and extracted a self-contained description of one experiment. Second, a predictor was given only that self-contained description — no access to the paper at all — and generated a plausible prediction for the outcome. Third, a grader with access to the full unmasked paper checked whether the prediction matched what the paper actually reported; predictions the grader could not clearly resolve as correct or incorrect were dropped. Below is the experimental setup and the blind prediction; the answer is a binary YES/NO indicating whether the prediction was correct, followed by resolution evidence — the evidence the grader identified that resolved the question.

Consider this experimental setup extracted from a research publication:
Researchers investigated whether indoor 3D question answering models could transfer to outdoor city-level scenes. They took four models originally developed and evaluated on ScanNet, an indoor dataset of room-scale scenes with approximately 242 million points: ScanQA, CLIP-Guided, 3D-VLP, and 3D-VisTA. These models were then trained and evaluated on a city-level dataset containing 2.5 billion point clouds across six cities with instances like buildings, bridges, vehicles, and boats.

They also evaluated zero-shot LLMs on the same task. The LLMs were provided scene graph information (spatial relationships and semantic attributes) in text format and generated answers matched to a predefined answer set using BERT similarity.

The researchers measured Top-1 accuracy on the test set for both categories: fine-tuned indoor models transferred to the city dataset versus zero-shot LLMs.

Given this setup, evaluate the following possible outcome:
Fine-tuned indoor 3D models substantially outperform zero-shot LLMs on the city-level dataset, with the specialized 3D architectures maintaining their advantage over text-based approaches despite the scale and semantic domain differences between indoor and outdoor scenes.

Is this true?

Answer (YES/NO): YES